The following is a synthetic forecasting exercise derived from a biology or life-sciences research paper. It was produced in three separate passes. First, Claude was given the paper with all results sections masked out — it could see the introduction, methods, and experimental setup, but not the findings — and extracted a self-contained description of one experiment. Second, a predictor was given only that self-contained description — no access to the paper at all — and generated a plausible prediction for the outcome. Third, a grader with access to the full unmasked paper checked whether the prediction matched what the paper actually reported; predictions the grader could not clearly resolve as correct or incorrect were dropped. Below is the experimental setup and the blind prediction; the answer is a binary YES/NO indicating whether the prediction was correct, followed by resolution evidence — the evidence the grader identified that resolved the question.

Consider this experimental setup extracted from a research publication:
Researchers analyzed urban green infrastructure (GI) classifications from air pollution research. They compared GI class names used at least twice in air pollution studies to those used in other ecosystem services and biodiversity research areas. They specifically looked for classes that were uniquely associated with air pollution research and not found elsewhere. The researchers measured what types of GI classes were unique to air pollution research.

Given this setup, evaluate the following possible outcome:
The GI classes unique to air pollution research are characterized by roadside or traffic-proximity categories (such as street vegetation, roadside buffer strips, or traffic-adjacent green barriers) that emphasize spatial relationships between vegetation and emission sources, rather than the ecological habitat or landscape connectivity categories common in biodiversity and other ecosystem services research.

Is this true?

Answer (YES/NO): NO